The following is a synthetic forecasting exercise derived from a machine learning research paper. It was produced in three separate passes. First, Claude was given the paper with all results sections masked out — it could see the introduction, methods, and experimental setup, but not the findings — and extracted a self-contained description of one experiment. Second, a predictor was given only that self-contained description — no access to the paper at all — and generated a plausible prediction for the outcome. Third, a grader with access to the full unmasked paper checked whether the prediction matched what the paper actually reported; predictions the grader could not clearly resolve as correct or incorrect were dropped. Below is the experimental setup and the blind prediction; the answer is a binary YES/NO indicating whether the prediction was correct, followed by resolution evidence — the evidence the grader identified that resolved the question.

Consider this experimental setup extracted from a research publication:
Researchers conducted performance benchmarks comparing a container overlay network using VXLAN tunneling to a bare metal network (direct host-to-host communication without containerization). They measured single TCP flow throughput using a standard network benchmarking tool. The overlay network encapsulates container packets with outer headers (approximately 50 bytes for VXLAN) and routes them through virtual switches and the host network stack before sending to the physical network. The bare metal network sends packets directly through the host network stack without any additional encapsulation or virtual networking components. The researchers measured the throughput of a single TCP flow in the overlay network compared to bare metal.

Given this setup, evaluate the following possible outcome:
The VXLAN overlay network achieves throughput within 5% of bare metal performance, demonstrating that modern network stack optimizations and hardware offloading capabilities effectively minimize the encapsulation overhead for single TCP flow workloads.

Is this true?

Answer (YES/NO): NO